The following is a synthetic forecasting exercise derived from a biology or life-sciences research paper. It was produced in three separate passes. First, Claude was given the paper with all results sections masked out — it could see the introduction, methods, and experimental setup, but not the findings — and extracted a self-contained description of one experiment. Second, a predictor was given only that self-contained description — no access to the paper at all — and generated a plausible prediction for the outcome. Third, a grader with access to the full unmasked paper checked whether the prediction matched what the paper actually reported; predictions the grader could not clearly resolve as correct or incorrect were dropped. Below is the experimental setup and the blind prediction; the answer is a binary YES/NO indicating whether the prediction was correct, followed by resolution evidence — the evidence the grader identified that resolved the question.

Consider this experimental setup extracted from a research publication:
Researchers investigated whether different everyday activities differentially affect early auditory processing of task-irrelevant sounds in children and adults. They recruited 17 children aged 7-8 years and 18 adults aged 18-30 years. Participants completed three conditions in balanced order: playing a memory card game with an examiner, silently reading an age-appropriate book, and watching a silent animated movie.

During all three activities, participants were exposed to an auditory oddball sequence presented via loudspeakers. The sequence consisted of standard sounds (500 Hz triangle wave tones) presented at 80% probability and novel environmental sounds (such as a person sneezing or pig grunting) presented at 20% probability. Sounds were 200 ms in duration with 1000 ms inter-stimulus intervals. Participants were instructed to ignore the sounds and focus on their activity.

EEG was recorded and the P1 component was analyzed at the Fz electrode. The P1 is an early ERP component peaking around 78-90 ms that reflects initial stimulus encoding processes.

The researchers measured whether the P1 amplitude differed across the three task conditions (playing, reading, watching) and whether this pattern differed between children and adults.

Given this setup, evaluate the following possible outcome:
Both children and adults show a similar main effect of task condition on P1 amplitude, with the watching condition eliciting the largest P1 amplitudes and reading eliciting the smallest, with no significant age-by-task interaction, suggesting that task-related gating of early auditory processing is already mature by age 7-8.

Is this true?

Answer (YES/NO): NO